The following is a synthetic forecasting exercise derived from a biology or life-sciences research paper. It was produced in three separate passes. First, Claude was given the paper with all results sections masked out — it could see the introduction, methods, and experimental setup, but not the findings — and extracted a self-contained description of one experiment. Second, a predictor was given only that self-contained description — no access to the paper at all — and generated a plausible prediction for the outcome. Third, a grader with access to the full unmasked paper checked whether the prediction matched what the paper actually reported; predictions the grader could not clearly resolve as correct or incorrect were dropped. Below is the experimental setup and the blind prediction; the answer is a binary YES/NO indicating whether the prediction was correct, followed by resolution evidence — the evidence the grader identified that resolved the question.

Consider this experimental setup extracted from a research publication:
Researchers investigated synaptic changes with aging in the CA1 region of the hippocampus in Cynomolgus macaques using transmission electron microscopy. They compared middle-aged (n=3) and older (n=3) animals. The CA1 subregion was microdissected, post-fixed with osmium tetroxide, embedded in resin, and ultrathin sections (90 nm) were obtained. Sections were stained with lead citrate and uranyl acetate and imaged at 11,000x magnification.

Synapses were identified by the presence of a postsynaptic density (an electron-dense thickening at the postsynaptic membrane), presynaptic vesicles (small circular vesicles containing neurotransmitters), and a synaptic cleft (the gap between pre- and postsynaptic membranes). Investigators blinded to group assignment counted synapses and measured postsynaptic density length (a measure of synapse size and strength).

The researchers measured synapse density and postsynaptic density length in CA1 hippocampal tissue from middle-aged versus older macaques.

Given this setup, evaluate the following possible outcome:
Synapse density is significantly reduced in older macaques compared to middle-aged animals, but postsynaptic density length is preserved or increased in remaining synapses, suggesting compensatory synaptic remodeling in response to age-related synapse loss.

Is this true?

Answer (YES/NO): NO